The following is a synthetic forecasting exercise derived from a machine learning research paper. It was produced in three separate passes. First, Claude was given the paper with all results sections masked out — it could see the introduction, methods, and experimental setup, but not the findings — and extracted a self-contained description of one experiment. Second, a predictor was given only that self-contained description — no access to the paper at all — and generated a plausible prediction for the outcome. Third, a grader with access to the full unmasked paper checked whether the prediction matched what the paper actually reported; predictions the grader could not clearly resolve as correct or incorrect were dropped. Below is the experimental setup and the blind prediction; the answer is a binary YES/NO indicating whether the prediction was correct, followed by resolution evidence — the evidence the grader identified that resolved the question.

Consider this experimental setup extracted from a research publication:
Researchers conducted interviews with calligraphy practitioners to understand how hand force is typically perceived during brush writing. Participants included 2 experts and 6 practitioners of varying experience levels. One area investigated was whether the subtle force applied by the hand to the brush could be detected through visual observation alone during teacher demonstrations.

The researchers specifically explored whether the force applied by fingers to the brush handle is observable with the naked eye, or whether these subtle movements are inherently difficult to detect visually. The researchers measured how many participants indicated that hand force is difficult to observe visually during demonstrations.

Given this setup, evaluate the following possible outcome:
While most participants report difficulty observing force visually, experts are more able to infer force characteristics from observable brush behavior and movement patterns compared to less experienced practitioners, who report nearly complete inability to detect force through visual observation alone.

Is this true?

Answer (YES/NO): NO